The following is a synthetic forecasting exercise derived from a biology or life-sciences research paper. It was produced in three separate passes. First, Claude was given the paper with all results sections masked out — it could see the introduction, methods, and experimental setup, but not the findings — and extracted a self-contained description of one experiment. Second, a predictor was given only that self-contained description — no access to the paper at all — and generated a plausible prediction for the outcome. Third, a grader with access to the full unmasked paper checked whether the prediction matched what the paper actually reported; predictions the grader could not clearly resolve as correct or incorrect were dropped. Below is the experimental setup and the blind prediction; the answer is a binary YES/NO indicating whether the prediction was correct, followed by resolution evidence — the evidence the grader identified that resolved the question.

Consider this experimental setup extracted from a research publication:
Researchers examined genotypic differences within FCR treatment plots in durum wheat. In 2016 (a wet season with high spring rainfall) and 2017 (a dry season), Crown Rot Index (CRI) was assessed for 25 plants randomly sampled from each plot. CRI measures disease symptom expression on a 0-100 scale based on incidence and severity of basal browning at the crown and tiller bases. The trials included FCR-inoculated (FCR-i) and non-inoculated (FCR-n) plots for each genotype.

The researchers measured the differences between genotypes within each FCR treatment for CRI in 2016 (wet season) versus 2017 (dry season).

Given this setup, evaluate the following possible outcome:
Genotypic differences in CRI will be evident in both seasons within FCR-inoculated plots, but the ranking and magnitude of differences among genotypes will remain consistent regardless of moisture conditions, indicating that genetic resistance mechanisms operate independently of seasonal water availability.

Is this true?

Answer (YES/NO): NO